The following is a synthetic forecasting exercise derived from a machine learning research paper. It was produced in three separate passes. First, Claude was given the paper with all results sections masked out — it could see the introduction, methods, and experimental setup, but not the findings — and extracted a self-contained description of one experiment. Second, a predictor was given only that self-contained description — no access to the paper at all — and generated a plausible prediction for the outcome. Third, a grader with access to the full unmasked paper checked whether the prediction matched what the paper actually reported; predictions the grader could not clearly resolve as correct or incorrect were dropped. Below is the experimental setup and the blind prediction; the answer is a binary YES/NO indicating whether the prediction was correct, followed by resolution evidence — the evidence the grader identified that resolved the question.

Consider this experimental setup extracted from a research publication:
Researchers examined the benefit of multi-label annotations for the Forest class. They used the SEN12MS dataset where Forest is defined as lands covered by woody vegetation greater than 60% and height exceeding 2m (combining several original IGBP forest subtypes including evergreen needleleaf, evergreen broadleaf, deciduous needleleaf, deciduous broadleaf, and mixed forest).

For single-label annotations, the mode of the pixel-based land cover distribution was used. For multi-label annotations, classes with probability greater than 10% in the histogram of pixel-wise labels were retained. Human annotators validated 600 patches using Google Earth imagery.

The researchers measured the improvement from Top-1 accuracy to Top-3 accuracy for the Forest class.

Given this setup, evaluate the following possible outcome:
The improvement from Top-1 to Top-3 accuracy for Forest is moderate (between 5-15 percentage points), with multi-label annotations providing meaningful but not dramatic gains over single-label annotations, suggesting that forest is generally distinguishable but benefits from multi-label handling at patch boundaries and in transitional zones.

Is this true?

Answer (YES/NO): NO